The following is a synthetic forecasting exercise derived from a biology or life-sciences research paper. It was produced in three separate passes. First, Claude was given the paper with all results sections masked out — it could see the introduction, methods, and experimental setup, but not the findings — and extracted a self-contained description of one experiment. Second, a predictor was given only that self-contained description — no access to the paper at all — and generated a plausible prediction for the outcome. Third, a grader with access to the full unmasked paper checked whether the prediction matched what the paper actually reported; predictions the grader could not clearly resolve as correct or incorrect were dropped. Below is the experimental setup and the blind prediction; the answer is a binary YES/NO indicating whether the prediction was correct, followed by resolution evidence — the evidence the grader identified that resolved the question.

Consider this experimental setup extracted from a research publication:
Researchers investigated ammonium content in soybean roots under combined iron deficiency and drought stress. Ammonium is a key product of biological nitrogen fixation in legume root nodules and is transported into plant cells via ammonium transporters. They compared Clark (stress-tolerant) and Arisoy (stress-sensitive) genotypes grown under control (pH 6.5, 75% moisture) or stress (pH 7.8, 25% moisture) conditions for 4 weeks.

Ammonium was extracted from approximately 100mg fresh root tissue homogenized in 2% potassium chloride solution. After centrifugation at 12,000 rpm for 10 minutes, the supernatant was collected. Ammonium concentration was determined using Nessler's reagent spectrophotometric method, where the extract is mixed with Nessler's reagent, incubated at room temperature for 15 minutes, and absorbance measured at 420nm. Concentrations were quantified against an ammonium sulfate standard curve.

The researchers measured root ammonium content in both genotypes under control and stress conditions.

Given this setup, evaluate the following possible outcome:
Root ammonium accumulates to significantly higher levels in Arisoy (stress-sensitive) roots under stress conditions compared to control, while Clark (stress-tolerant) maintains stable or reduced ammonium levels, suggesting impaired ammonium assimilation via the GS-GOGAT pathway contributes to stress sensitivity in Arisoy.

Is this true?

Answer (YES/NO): NO